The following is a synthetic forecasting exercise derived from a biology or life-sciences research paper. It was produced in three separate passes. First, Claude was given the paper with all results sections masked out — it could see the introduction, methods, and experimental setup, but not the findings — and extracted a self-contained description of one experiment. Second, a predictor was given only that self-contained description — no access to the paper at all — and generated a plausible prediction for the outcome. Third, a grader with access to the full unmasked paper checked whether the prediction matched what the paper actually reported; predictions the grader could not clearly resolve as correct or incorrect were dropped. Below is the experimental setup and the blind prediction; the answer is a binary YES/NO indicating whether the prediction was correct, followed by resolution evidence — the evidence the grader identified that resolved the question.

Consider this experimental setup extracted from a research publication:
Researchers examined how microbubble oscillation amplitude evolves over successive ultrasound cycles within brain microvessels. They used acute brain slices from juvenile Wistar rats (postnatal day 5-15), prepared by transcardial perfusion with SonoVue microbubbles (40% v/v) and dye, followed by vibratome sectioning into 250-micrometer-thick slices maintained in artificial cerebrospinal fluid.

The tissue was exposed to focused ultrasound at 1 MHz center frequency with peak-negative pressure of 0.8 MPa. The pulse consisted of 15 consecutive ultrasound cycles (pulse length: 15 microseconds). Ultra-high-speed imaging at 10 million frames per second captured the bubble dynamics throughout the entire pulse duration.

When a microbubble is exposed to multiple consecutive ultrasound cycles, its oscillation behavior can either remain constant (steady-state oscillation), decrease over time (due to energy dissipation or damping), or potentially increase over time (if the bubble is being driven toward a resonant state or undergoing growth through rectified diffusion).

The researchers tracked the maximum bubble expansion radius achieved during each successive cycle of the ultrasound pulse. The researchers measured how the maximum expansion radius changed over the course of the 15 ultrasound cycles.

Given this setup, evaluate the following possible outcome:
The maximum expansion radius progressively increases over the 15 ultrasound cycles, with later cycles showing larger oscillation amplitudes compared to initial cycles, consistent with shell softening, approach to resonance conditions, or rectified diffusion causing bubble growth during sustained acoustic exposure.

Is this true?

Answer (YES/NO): YES